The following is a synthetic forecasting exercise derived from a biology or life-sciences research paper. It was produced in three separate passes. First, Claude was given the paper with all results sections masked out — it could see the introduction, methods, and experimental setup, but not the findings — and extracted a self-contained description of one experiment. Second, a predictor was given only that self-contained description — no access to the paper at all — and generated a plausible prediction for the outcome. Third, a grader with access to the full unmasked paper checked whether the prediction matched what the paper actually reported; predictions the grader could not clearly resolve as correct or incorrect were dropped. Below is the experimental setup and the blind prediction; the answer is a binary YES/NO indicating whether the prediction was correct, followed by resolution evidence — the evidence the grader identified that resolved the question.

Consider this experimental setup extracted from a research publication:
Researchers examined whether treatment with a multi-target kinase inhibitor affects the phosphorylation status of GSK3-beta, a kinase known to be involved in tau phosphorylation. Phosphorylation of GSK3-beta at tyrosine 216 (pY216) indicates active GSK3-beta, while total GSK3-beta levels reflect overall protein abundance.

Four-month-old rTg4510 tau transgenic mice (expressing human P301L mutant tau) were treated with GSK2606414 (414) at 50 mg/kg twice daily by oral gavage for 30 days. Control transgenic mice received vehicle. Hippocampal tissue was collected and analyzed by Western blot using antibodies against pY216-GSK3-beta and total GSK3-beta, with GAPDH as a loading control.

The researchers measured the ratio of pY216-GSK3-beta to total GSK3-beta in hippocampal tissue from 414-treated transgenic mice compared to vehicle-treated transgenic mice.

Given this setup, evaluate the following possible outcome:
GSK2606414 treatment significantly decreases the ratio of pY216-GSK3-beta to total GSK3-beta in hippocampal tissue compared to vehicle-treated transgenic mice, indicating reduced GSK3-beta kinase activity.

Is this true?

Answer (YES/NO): NO